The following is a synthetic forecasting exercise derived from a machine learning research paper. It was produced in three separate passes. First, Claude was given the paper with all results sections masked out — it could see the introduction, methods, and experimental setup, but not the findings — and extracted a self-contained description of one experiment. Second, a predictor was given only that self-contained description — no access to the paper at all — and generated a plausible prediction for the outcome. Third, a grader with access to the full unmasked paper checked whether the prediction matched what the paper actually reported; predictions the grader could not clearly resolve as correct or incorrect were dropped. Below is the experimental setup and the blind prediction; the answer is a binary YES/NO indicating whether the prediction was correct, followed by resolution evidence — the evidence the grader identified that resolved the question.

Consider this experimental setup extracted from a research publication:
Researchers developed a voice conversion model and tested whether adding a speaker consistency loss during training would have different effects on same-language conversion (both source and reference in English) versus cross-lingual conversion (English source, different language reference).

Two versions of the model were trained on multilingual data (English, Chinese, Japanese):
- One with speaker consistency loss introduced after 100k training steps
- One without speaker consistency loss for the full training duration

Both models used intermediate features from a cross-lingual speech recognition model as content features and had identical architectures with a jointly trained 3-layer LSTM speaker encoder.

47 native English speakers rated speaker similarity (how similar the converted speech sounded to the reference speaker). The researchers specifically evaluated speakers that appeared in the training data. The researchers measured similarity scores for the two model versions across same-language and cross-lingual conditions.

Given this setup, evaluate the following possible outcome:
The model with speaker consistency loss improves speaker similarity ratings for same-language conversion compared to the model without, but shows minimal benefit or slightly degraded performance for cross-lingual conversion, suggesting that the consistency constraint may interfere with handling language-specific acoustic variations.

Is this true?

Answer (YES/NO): NO